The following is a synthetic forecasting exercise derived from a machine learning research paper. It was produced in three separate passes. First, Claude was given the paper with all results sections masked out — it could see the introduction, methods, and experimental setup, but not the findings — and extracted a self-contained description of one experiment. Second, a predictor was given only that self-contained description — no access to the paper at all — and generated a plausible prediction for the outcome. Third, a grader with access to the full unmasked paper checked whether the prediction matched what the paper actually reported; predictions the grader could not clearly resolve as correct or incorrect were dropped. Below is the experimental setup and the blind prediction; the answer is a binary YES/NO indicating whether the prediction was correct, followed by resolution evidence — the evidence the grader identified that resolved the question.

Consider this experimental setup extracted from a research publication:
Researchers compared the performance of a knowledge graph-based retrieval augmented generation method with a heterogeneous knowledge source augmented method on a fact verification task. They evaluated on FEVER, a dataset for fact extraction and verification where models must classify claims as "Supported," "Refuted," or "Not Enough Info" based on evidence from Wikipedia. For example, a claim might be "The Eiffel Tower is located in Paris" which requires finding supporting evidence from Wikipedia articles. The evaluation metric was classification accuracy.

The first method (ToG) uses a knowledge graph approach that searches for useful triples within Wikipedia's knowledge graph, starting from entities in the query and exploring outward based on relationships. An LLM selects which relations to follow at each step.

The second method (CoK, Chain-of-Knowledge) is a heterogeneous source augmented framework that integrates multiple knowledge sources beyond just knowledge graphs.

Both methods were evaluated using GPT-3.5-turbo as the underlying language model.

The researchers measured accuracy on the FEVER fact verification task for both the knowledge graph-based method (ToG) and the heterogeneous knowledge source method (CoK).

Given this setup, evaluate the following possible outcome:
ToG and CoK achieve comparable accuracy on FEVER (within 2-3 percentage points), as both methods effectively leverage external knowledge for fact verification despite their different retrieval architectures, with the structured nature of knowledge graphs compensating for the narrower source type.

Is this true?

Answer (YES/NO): NO